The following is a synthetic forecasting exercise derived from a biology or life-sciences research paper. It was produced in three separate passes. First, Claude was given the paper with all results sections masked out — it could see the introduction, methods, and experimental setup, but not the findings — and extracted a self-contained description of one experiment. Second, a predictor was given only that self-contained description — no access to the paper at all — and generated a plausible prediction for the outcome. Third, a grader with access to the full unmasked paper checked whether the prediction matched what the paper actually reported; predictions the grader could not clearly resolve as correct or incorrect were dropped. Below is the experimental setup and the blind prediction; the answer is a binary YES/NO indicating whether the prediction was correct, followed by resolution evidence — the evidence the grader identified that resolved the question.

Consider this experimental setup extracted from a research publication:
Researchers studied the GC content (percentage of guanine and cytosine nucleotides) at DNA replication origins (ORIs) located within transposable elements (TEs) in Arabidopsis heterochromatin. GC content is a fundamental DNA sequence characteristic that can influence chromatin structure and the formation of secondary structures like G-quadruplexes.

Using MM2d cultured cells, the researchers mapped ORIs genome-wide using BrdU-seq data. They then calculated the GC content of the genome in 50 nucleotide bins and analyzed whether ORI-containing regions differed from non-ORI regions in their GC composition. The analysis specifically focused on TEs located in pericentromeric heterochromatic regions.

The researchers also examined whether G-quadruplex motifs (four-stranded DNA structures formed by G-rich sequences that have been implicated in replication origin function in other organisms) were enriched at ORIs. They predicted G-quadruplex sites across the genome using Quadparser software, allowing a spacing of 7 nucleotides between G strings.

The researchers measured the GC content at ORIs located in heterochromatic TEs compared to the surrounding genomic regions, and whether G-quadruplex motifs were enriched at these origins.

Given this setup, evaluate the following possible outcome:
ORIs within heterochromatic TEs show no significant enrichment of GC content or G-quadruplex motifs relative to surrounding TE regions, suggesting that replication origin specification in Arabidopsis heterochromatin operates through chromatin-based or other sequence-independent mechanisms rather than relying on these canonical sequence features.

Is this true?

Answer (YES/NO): NO